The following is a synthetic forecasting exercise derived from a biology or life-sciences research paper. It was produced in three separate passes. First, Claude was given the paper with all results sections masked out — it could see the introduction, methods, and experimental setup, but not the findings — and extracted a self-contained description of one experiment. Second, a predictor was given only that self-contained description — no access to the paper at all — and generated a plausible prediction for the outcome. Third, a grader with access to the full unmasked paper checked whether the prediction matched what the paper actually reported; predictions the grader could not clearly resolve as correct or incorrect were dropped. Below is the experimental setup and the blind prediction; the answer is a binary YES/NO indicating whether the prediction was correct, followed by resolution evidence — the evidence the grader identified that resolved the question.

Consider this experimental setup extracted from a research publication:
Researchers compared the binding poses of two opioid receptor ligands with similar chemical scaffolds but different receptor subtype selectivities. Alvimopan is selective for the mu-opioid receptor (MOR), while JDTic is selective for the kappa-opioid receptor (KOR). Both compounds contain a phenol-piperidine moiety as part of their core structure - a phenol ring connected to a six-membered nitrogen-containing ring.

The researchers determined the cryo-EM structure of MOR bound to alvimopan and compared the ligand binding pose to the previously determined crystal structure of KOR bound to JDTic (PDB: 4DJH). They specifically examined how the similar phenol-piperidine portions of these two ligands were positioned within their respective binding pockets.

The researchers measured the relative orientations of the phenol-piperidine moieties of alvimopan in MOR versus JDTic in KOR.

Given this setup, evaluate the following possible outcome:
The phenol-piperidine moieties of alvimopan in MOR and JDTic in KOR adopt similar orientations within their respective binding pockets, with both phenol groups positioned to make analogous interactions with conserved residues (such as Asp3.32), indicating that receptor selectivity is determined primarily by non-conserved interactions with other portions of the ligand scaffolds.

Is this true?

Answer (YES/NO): NO